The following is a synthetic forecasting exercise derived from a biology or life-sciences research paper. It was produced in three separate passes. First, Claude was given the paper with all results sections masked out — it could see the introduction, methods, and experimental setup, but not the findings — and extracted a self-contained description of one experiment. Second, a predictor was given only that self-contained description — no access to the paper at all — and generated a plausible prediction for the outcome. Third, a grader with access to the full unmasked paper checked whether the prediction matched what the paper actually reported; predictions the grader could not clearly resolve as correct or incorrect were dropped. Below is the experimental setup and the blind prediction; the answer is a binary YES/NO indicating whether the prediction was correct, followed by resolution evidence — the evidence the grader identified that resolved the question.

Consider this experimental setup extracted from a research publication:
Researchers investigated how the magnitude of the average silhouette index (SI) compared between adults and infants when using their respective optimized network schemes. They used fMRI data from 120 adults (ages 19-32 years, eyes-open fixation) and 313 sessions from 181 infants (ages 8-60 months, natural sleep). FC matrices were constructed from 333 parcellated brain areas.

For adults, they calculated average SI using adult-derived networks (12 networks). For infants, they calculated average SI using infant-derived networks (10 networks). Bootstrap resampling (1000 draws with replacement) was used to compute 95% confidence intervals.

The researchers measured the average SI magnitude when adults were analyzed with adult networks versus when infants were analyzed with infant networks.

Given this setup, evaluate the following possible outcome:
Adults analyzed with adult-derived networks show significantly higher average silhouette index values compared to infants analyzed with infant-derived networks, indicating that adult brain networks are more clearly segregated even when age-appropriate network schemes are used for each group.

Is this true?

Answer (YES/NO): NO